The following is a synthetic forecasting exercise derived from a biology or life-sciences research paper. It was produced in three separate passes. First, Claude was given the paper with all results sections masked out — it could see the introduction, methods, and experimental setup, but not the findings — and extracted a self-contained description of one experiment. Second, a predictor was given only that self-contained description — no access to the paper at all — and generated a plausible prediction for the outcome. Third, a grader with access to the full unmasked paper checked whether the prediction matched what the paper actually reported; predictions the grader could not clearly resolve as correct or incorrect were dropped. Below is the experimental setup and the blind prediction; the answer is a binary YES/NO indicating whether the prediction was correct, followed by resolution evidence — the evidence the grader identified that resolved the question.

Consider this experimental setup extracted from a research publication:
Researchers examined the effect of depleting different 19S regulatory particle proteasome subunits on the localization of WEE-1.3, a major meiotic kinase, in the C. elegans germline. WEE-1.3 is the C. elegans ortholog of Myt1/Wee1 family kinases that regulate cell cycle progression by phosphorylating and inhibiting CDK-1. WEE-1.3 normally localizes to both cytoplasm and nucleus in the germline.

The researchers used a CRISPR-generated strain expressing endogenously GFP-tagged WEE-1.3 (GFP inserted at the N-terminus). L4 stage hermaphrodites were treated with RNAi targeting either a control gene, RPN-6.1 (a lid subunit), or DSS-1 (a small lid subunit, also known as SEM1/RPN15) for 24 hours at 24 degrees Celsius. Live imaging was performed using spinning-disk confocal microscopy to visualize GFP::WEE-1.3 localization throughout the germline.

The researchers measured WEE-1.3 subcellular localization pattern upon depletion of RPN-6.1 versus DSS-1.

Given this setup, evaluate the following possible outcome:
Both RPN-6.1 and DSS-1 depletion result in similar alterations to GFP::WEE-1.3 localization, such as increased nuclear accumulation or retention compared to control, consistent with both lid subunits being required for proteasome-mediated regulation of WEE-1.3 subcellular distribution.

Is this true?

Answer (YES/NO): NO